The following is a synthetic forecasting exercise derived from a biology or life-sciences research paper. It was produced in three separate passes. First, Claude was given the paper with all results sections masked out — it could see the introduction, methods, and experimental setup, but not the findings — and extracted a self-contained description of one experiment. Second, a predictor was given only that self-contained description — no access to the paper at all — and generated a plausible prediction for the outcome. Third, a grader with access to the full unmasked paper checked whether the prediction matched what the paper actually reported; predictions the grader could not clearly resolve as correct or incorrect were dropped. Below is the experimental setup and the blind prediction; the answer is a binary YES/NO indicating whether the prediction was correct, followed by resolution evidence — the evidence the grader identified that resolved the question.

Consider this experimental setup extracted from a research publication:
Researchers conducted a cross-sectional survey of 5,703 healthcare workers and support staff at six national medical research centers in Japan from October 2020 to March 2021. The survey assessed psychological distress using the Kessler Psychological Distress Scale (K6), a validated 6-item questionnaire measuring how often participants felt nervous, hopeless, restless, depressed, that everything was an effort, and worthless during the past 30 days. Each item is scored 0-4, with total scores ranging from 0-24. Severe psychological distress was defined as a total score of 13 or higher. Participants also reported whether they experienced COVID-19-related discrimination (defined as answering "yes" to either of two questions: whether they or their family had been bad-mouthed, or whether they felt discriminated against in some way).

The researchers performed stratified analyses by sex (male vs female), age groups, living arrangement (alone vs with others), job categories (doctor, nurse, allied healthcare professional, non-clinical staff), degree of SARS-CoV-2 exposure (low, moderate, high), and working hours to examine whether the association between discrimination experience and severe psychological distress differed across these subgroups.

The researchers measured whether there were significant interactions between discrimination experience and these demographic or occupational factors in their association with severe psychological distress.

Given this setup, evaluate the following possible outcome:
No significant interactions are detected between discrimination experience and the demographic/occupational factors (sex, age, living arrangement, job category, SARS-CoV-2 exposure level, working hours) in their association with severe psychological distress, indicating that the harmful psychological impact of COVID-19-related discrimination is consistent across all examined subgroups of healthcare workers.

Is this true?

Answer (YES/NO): YES